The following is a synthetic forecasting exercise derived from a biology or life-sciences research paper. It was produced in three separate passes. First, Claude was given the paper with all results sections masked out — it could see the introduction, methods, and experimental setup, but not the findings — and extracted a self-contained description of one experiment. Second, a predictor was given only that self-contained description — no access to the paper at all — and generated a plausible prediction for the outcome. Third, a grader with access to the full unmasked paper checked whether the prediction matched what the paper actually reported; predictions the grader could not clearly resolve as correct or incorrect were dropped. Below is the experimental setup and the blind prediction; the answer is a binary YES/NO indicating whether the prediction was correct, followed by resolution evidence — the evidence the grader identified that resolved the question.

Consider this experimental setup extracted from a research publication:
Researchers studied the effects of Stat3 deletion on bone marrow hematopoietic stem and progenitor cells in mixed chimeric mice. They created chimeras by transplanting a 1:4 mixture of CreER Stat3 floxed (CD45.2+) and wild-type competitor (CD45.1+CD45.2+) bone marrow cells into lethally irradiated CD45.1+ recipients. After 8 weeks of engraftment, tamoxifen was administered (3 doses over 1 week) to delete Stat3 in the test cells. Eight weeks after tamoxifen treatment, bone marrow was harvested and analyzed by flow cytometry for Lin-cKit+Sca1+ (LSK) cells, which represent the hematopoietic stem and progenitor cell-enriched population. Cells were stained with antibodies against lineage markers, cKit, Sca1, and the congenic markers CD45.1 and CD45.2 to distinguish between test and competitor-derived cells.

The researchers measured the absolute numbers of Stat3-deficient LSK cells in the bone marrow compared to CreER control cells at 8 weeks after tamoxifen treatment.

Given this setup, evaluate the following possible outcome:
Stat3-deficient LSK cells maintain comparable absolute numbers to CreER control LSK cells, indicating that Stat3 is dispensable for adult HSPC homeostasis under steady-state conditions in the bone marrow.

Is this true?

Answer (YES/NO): NO